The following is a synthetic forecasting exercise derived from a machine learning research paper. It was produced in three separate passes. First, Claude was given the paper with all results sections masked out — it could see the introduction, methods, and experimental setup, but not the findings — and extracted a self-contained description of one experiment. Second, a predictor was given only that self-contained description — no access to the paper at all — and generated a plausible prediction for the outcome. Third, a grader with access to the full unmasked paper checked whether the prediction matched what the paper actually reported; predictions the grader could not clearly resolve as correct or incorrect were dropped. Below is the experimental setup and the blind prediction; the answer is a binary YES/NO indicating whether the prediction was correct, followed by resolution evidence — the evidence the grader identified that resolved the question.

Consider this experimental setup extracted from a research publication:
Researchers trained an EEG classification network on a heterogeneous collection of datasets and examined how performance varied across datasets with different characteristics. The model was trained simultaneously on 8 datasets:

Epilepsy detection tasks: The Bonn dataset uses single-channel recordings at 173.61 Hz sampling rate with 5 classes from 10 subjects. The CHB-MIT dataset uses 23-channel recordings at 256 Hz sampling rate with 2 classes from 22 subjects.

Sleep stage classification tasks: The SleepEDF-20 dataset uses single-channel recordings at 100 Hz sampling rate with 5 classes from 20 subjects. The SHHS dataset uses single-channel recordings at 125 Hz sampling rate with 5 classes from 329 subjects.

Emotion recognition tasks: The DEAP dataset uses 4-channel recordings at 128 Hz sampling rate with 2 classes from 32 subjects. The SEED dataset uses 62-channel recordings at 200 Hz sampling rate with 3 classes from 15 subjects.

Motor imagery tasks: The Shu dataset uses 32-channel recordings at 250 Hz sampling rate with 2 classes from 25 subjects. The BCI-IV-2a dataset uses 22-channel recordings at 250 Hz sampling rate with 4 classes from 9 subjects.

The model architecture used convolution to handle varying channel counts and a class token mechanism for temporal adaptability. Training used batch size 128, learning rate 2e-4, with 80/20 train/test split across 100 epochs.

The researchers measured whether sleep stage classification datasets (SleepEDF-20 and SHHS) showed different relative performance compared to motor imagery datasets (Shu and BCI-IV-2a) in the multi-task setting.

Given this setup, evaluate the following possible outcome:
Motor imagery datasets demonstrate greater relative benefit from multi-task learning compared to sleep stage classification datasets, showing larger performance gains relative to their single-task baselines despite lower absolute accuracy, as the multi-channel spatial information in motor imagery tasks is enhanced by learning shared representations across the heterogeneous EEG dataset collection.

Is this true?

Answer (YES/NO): NO